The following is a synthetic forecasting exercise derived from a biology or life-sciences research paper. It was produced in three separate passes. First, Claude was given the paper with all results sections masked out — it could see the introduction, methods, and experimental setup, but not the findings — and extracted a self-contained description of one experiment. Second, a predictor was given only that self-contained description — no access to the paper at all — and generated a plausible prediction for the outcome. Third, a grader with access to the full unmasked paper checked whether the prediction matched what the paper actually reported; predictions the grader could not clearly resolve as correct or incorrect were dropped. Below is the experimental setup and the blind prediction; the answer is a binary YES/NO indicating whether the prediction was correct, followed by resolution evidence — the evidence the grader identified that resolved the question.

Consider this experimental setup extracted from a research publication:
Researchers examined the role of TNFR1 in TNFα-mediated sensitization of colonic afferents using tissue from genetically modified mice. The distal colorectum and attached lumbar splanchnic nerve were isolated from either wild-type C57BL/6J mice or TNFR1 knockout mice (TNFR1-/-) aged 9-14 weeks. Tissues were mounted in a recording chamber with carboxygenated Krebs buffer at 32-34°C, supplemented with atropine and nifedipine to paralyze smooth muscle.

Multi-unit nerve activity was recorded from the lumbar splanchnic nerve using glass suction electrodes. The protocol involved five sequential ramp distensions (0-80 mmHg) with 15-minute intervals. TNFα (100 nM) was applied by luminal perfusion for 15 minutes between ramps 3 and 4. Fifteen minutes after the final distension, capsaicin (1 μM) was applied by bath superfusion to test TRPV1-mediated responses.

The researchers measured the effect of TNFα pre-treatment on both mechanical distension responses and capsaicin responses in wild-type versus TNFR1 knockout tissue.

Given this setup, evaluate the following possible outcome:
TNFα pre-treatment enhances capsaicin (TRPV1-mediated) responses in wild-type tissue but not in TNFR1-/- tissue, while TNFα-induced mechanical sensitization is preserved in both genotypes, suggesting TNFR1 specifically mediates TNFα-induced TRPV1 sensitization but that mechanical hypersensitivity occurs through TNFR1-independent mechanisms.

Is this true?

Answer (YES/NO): NO